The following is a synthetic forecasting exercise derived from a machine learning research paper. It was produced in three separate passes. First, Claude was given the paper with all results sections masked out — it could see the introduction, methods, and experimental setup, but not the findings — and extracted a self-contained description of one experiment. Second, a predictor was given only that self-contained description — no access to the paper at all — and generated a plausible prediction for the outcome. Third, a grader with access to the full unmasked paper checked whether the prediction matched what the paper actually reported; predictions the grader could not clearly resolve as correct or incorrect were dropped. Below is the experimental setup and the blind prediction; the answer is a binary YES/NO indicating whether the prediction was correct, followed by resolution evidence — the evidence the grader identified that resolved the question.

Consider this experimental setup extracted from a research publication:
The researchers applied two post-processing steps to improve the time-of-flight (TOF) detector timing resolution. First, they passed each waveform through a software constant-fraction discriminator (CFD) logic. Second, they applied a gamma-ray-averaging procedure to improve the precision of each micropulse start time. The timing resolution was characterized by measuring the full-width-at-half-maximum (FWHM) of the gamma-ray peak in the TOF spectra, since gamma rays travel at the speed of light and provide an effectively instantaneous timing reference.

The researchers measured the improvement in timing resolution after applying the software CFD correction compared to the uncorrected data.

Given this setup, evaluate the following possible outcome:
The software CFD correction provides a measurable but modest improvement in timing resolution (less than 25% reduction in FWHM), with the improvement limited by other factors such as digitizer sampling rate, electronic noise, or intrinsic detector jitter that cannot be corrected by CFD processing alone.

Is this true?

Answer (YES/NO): NO